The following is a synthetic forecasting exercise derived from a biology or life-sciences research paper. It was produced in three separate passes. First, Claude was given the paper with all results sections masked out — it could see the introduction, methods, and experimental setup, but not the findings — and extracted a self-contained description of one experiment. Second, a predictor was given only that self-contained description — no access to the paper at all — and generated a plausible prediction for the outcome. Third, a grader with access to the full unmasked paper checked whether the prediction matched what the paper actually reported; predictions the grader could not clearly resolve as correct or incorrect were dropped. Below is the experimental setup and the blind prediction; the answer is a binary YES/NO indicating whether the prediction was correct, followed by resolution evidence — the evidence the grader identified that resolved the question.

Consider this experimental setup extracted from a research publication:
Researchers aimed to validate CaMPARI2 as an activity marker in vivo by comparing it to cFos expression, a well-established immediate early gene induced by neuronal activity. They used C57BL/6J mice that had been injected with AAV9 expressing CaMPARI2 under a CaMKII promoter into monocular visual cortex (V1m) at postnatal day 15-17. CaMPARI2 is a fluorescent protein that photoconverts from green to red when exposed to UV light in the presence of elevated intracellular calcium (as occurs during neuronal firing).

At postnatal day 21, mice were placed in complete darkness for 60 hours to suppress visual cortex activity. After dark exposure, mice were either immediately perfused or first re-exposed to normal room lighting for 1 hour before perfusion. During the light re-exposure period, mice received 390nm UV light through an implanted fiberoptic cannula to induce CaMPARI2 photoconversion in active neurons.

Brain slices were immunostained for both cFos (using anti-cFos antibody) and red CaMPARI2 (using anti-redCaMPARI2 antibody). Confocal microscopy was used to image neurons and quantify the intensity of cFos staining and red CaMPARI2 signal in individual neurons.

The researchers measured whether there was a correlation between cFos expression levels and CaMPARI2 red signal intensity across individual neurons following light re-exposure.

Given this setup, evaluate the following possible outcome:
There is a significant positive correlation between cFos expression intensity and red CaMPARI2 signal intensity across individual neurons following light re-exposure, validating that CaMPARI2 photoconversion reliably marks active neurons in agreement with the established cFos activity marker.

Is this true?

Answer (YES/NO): YES